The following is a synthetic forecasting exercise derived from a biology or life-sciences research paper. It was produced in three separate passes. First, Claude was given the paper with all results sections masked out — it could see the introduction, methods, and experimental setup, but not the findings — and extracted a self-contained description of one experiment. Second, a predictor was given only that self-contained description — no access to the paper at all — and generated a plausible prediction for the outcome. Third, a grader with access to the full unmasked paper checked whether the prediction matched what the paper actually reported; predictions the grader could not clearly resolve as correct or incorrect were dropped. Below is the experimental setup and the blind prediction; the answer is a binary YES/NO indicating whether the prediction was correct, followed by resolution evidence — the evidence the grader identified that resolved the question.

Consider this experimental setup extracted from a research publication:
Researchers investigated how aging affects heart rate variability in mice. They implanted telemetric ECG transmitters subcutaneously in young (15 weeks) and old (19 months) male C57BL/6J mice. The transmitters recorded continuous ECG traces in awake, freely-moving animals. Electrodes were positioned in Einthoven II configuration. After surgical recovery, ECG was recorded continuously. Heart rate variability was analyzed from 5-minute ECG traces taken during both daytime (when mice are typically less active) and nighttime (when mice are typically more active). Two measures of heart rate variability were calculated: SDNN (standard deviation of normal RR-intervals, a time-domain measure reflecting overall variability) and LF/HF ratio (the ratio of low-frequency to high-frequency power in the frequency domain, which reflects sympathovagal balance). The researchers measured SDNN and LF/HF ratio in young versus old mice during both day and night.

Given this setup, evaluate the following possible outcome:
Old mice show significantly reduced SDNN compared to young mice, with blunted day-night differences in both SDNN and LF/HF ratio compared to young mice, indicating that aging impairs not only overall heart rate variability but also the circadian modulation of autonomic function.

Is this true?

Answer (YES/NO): YES